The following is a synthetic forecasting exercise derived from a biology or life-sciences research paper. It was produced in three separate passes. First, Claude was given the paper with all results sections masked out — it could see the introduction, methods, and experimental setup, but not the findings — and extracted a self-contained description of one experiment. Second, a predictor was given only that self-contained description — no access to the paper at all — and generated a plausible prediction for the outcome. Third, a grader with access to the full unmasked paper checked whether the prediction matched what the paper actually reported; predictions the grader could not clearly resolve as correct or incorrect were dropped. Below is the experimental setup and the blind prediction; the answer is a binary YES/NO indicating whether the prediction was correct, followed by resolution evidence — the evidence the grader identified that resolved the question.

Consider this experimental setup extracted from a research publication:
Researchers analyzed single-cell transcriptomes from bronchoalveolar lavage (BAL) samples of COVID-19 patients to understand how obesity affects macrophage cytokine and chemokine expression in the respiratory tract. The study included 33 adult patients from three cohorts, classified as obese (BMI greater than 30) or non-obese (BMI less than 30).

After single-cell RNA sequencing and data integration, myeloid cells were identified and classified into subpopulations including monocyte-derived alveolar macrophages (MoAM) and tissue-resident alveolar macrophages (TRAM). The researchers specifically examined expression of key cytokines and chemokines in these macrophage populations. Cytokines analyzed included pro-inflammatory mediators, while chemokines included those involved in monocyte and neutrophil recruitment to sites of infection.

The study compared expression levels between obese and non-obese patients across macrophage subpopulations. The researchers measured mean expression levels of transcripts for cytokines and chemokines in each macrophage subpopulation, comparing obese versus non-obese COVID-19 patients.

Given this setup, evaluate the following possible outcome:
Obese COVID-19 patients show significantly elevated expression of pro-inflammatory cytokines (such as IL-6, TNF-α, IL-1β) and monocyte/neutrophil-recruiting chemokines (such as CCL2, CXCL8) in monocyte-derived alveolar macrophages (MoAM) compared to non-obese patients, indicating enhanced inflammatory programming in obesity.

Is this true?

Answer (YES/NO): NO